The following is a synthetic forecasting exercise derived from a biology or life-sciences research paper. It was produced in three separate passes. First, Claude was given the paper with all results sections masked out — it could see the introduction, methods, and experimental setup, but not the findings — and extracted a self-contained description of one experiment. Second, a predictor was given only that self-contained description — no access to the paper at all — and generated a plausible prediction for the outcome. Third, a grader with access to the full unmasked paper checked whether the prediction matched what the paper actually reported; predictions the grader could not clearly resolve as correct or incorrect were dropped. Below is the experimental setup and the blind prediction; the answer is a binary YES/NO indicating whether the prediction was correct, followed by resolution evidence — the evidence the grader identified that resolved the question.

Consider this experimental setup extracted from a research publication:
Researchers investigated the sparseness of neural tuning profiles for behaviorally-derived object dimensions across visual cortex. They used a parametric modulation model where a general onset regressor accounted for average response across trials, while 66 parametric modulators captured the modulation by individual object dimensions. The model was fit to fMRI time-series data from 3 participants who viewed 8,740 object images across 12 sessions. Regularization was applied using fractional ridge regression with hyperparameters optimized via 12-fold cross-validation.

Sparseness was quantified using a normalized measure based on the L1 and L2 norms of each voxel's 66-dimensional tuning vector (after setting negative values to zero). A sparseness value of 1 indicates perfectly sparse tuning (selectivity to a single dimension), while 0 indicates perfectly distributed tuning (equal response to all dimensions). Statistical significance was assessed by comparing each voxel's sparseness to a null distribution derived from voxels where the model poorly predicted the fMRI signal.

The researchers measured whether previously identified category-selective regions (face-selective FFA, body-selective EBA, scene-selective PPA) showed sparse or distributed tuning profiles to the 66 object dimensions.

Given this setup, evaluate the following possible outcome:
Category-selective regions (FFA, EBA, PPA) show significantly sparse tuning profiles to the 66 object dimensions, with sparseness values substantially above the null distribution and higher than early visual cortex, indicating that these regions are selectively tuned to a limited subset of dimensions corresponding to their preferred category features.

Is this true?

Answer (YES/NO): YES